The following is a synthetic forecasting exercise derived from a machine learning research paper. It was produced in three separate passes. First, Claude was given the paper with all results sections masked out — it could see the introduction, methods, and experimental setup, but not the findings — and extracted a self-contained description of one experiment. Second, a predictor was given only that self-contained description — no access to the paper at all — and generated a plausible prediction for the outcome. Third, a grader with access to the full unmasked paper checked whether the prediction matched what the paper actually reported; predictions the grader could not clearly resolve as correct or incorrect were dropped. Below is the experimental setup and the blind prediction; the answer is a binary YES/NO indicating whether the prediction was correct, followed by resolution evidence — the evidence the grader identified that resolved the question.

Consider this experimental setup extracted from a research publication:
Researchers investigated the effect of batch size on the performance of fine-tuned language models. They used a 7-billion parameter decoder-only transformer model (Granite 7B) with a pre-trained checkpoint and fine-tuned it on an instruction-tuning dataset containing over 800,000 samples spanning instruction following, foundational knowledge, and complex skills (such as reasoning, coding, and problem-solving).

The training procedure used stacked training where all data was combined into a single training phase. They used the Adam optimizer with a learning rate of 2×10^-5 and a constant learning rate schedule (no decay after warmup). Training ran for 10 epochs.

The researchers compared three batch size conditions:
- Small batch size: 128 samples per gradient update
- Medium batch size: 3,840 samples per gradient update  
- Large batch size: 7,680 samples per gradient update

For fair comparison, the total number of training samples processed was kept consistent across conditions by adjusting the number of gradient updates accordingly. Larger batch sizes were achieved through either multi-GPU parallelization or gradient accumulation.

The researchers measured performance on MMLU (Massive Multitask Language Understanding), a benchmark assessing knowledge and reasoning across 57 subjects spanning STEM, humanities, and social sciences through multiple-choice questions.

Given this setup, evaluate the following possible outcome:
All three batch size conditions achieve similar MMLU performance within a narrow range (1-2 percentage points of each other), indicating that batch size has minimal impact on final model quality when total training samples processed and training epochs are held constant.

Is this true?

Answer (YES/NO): NO